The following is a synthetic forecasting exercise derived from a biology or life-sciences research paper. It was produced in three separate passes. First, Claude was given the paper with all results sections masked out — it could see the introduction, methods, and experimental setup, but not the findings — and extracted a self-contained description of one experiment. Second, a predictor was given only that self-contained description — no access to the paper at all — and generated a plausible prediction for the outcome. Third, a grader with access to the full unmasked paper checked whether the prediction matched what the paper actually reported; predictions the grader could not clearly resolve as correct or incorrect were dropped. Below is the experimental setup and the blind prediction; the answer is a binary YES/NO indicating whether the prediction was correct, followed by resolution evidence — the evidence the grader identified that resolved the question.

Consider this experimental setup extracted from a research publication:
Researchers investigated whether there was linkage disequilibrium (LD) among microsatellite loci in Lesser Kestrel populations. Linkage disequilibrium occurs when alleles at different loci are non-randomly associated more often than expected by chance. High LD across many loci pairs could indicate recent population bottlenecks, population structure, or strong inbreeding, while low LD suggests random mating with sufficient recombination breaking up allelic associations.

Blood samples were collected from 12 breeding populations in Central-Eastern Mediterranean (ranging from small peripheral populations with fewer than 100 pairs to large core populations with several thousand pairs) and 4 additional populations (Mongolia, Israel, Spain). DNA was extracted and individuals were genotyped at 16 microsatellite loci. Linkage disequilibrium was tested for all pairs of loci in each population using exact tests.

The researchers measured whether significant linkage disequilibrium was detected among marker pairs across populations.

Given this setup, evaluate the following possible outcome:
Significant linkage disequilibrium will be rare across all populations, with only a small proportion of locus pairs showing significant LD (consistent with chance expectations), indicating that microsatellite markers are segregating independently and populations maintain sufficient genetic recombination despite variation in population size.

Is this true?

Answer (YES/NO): YES